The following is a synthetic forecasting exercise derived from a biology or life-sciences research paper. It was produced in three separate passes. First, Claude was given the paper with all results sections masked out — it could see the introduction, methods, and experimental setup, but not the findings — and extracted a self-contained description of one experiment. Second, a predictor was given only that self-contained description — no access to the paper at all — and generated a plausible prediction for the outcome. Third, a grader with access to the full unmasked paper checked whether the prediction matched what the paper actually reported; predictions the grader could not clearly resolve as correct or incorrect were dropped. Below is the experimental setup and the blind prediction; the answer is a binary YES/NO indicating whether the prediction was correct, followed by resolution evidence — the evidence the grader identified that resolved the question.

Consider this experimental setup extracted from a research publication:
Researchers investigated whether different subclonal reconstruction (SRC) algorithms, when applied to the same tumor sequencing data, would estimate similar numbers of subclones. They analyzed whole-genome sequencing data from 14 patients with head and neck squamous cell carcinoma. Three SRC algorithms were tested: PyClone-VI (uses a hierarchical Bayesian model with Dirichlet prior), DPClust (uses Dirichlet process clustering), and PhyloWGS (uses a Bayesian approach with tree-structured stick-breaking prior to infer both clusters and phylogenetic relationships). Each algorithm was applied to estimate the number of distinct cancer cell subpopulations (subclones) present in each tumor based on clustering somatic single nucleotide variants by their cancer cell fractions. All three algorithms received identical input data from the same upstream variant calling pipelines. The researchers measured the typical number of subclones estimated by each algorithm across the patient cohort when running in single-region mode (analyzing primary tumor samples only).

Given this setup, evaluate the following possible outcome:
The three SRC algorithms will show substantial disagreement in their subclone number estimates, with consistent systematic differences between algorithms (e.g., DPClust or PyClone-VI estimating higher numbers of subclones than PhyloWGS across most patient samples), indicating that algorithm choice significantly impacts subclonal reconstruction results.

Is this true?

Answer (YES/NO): YES